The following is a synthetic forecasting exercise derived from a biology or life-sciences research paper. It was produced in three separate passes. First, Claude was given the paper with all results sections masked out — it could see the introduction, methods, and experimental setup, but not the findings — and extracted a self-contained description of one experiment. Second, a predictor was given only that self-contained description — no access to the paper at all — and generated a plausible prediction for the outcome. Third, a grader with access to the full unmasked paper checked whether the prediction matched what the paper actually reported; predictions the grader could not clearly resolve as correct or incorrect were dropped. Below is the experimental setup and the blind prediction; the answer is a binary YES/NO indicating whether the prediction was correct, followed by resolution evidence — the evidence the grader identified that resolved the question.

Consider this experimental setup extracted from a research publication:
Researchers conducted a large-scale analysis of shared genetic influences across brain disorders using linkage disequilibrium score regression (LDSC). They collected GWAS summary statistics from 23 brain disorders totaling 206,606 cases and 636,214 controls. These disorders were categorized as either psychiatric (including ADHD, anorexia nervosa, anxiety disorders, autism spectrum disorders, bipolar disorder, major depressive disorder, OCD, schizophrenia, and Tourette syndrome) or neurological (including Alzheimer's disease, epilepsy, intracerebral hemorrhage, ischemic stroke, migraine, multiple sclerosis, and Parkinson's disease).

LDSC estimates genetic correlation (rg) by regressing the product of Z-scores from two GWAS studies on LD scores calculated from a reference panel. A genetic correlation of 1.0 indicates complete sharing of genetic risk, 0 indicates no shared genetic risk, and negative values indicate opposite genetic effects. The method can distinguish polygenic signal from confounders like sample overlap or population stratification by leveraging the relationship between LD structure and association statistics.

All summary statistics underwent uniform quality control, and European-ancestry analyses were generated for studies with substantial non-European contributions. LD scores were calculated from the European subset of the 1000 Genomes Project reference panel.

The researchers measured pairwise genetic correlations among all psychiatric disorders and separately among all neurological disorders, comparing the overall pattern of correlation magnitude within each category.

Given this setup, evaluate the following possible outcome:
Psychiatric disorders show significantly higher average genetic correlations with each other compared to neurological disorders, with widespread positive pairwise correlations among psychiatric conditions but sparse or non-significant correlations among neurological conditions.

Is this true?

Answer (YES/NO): YES